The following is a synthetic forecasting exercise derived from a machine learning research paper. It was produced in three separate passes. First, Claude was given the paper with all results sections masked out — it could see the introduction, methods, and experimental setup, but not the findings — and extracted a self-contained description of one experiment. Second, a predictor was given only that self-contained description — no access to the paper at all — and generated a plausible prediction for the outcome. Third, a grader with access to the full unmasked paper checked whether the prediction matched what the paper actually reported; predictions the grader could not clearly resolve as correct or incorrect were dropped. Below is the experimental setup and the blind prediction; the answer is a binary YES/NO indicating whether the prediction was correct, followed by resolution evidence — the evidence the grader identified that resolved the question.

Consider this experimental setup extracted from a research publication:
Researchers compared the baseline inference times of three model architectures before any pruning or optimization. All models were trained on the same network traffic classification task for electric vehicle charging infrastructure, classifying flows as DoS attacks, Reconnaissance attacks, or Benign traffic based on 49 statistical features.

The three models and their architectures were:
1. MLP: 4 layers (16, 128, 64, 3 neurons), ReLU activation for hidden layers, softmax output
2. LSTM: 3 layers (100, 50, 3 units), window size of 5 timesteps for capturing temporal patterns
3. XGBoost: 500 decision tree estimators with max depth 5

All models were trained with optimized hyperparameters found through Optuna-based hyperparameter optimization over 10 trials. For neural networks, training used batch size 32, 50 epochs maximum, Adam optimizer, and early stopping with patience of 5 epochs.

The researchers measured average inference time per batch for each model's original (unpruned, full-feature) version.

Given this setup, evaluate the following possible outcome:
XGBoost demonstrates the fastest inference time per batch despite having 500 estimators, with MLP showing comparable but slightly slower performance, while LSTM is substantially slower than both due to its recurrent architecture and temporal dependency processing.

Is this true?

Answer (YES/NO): NO